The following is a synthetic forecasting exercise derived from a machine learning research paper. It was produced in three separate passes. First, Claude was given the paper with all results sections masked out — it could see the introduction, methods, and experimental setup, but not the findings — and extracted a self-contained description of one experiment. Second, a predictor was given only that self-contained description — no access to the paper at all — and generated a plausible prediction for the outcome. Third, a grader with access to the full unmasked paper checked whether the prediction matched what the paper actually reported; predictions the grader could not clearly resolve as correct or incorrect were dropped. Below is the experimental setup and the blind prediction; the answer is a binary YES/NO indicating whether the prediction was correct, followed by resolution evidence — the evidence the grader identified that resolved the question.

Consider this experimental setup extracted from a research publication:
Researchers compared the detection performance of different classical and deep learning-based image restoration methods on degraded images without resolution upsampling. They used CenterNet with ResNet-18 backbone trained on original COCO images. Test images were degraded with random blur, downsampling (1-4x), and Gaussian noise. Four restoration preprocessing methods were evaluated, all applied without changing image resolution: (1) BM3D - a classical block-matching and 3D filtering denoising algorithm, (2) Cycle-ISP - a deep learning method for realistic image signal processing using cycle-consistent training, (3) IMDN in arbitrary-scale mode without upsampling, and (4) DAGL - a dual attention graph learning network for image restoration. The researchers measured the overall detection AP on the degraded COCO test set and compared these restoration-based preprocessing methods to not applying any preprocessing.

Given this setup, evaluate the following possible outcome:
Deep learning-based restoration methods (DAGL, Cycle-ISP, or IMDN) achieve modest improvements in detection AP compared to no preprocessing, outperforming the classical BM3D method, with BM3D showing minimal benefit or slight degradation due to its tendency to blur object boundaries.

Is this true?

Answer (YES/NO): NO